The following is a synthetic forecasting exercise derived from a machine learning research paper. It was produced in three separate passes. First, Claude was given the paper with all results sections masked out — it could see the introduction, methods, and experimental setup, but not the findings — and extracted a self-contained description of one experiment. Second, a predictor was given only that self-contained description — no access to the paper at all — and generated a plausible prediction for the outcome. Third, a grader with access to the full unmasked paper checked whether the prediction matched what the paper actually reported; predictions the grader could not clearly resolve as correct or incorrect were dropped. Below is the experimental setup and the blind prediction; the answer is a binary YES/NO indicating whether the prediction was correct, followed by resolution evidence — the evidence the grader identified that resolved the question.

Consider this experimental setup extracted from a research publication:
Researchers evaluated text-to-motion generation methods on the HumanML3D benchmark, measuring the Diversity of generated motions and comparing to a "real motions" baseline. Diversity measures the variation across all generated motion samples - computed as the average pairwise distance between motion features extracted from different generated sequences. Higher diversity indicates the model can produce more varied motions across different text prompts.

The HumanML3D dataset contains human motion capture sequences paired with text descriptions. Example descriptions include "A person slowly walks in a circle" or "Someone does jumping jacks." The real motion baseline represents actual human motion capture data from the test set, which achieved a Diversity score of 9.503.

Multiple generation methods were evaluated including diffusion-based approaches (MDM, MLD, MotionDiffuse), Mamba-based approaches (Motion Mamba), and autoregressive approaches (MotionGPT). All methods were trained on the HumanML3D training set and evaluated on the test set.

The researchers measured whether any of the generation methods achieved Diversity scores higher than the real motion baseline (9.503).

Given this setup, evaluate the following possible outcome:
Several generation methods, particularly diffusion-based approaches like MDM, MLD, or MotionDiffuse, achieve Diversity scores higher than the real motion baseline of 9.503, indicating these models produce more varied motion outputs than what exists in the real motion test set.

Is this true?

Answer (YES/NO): NO